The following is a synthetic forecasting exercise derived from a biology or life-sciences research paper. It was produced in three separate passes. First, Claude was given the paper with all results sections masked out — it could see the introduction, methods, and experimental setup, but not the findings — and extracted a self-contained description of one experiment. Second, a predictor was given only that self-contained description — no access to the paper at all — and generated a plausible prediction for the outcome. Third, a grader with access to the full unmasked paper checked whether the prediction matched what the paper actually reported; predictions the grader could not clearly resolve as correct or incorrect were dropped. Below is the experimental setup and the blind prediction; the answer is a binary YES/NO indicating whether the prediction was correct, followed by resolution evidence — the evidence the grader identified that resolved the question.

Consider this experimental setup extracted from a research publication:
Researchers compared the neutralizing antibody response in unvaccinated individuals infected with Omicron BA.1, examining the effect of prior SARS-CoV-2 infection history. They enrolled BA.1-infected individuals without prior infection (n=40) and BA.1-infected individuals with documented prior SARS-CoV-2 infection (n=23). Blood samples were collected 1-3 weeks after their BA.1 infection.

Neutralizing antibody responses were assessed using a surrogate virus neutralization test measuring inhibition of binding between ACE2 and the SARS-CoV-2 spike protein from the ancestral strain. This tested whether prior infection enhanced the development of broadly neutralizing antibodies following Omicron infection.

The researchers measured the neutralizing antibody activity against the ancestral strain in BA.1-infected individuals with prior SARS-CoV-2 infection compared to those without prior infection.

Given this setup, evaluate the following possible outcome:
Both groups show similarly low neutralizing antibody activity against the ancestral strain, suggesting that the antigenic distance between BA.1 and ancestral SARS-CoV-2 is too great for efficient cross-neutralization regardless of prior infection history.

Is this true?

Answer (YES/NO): NO